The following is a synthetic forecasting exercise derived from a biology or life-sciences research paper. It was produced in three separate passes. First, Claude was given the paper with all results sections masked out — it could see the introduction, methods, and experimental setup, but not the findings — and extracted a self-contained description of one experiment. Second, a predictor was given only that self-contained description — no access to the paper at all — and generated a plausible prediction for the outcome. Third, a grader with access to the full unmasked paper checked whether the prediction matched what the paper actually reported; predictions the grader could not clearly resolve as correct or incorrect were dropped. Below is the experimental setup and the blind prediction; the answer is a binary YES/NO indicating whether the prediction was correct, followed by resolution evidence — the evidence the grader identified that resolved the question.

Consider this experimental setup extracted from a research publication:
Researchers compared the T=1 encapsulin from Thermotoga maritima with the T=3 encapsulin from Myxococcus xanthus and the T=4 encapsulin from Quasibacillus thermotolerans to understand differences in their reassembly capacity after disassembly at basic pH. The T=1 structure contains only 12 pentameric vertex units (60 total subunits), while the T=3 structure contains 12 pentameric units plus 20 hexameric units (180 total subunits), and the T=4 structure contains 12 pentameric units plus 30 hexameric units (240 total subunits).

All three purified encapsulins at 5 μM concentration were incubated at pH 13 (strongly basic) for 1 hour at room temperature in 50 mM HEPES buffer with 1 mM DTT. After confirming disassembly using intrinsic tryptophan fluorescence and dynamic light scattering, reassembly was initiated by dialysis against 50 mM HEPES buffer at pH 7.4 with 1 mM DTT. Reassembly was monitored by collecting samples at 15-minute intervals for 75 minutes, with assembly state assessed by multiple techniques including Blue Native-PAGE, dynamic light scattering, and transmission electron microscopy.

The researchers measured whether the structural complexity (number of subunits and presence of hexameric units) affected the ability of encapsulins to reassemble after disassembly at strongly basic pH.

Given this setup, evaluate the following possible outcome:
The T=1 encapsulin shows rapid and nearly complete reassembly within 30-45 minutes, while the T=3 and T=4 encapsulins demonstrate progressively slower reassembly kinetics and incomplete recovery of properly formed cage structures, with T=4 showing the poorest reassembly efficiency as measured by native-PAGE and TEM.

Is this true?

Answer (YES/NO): NO